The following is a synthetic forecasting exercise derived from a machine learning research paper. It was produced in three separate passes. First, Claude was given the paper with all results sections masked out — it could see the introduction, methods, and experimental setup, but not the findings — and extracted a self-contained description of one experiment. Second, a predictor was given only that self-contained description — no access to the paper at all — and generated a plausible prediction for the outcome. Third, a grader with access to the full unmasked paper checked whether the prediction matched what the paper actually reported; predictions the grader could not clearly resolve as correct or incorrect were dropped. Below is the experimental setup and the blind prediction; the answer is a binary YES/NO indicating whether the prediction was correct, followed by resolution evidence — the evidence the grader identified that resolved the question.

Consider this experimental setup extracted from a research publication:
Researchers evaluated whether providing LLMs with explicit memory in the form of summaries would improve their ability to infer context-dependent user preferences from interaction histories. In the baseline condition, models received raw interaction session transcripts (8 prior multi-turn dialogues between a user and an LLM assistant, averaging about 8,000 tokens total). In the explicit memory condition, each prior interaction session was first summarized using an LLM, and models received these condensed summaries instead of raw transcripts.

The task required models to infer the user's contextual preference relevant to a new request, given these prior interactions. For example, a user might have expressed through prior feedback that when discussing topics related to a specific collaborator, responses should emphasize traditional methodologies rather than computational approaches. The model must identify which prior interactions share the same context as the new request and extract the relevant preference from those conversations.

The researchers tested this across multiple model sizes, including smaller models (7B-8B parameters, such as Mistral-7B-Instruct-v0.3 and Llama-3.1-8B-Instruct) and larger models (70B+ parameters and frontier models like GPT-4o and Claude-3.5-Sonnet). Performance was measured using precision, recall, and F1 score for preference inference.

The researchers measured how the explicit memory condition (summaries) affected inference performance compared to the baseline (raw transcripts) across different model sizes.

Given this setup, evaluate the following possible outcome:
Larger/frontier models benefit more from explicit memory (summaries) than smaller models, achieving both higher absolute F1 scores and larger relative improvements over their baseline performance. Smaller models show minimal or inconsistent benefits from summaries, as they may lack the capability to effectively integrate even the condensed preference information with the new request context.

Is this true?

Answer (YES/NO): NO